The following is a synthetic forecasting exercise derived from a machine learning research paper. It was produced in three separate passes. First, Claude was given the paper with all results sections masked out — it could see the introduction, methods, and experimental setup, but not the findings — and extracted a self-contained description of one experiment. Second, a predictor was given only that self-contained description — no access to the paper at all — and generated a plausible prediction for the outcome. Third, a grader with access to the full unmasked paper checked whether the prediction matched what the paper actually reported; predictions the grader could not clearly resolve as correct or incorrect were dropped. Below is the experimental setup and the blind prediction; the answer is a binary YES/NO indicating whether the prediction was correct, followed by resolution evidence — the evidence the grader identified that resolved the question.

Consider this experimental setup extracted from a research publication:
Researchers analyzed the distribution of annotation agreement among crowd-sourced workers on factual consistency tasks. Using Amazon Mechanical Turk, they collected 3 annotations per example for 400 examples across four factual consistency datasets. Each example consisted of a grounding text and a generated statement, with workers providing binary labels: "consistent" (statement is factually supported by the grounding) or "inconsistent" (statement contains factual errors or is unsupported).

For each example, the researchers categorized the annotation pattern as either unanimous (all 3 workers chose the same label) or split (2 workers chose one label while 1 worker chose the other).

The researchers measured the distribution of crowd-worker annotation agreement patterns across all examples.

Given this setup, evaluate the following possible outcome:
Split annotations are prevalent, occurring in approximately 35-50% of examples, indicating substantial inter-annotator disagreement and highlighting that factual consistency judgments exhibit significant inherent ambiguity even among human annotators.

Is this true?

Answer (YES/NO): NO